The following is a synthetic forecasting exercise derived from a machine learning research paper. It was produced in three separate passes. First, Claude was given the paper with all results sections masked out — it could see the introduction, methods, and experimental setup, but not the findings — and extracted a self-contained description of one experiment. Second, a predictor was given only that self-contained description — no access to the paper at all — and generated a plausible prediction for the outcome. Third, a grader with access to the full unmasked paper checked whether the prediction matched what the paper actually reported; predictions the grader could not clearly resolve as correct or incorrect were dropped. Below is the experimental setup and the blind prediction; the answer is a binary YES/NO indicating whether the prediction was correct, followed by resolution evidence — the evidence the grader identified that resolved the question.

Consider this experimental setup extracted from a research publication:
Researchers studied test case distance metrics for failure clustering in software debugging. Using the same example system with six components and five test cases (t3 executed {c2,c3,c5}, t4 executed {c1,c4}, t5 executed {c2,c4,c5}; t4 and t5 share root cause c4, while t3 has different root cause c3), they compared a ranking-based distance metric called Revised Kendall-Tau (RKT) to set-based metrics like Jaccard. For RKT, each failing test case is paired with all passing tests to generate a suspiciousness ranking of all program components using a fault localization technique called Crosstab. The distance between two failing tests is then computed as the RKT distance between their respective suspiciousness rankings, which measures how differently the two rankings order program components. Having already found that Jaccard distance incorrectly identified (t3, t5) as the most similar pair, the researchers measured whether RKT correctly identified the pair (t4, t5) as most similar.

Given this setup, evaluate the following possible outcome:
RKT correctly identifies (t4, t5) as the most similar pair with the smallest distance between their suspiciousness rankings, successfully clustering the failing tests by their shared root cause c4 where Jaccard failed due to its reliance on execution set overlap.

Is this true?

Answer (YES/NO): YES